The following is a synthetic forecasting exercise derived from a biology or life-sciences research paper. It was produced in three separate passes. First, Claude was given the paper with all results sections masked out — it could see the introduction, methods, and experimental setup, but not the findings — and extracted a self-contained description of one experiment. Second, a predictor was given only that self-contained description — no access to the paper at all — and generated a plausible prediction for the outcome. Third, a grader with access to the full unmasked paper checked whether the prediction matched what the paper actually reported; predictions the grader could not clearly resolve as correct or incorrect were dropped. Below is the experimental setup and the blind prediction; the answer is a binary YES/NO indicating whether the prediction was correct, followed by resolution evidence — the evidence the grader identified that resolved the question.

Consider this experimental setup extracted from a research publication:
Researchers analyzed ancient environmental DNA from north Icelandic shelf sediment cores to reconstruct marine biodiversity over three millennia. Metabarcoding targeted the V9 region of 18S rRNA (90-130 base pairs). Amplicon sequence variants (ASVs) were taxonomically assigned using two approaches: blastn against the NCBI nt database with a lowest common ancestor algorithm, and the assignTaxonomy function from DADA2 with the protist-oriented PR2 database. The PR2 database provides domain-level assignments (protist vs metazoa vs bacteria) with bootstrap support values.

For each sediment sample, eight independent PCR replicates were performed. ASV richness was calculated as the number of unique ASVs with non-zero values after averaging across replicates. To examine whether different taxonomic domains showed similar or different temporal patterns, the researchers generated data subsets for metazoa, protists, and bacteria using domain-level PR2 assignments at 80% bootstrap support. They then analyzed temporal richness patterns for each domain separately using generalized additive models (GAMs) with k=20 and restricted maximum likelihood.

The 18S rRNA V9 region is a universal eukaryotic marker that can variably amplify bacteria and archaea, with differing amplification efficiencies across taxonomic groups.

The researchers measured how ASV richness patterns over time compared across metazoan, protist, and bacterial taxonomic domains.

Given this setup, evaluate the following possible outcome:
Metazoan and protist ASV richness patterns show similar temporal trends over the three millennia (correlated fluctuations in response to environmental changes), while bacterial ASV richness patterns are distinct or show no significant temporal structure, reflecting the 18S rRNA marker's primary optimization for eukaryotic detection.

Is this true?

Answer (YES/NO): YES